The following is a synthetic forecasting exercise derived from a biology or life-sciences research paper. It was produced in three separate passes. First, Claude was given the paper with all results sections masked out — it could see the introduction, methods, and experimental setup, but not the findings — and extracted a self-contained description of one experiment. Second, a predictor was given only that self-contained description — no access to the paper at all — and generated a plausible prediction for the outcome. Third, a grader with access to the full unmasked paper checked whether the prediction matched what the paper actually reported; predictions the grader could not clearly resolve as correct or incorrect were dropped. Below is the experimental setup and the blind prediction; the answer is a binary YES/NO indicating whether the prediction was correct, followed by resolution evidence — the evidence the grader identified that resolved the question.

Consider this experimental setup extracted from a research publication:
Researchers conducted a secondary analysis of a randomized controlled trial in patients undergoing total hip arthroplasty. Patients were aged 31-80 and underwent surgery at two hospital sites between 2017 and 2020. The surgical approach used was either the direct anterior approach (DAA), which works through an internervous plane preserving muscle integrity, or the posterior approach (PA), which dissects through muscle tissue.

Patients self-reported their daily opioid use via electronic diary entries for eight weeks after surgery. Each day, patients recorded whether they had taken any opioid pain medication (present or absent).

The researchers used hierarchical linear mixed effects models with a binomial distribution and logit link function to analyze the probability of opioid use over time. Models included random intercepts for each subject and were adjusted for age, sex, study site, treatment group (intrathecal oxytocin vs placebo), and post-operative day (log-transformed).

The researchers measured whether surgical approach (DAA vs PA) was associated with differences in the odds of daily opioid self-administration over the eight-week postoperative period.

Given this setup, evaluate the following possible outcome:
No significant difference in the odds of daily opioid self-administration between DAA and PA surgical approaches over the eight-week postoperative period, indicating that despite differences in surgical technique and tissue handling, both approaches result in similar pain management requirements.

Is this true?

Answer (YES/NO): NO